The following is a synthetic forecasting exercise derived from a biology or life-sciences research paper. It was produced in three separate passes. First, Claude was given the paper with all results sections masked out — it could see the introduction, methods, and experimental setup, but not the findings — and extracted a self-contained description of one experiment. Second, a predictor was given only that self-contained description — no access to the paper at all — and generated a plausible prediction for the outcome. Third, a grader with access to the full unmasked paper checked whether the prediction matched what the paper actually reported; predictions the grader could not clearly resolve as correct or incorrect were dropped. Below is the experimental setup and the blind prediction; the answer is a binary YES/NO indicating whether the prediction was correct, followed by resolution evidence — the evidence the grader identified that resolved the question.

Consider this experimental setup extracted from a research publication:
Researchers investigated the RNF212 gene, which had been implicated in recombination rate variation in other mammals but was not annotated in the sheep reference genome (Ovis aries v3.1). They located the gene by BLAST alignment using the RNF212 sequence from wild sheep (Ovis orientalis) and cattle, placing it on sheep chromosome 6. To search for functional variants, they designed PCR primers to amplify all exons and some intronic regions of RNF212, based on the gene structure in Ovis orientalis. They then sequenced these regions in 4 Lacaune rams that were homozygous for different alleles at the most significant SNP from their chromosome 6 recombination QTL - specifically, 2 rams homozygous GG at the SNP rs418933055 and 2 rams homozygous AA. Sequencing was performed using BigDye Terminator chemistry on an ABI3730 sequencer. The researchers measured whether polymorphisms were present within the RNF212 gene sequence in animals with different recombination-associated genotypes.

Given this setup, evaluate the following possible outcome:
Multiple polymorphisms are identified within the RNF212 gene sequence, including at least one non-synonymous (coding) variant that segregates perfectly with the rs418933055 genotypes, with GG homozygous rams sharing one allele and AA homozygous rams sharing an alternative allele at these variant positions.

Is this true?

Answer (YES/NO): NO